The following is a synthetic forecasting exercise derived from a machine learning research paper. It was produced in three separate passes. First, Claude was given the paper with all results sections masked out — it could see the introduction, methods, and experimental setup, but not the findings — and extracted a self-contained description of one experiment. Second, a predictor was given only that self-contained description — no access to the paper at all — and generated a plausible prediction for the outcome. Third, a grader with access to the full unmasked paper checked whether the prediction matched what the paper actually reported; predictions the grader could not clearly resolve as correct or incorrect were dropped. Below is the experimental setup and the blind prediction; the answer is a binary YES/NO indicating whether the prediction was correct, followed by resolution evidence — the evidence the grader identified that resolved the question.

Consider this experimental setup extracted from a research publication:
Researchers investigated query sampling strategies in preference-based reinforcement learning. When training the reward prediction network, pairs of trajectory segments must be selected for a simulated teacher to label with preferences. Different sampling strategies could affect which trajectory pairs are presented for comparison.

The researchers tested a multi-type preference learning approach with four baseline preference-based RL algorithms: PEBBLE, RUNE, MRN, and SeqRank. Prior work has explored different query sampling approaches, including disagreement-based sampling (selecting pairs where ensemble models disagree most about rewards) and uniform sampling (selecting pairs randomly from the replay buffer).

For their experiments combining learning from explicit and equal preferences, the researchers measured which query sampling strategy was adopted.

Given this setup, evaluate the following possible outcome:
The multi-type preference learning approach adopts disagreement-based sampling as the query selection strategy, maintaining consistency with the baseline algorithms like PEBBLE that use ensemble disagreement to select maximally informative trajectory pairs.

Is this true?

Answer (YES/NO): NO